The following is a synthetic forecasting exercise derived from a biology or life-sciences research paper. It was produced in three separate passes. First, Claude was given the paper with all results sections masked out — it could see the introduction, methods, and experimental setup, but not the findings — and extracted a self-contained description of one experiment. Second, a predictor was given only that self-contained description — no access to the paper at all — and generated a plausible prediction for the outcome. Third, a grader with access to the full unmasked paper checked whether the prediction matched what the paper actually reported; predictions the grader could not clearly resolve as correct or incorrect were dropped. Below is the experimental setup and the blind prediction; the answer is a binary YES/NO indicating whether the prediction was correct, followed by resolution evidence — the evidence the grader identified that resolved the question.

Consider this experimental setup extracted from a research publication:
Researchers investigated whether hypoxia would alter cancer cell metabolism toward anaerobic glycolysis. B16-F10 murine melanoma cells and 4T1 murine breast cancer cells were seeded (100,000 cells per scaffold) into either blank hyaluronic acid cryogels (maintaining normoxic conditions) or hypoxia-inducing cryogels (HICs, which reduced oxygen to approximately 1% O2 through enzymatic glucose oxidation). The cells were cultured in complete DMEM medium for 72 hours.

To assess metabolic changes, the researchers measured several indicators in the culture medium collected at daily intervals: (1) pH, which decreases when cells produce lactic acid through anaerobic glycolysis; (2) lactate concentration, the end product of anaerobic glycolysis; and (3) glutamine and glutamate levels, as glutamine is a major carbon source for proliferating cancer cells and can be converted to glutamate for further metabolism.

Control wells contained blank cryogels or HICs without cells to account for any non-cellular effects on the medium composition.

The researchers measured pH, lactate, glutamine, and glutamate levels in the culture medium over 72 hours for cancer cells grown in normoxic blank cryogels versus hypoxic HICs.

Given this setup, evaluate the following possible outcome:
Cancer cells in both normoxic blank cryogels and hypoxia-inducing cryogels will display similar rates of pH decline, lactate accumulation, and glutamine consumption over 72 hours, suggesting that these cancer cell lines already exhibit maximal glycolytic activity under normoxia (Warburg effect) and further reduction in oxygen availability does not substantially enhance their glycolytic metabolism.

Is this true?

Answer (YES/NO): NO